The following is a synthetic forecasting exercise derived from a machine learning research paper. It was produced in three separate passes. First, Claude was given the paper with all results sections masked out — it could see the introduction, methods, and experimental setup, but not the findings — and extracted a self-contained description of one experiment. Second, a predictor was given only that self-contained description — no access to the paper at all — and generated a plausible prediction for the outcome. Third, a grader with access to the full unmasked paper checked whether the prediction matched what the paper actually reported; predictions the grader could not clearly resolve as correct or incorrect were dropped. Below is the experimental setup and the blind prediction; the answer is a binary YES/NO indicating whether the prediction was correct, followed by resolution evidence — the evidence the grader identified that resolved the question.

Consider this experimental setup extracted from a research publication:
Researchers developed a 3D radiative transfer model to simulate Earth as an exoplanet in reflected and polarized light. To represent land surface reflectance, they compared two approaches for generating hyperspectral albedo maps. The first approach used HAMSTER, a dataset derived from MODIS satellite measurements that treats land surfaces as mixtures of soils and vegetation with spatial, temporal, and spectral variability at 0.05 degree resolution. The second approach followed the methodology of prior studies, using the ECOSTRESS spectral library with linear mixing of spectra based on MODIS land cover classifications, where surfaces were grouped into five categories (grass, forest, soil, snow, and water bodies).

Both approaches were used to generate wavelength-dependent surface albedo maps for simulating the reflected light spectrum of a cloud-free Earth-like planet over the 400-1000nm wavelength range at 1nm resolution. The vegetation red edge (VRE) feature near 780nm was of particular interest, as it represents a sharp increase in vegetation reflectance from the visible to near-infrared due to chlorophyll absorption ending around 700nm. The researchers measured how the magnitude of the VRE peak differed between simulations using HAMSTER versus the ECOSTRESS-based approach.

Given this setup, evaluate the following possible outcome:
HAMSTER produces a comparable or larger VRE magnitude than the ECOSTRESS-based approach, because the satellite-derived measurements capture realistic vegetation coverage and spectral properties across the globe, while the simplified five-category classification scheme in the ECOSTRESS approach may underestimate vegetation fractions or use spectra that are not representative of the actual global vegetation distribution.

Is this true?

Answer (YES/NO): NO